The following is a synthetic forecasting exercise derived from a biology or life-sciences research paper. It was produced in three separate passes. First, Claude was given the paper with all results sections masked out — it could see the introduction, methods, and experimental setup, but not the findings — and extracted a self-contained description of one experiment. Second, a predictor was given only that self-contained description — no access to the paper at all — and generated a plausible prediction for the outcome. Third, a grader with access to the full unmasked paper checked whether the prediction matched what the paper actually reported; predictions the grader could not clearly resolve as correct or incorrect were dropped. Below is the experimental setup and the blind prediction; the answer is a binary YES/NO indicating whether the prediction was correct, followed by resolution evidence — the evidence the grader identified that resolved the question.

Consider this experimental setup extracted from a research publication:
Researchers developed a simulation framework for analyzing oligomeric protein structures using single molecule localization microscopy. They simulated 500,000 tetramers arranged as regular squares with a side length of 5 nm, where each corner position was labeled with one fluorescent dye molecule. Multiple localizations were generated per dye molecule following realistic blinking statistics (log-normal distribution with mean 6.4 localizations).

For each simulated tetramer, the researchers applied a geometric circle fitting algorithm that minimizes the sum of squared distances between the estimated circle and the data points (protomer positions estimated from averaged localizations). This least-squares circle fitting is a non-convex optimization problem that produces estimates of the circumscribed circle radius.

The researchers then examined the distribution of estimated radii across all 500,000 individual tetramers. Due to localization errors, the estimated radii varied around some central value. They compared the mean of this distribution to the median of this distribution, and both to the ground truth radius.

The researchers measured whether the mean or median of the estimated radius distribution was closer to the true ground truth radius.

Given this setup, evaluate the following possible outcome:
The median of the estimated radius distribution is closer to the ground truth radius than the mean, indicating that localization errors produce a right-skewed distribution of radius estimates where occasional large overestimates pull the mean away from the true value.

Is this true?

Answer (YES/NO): YES